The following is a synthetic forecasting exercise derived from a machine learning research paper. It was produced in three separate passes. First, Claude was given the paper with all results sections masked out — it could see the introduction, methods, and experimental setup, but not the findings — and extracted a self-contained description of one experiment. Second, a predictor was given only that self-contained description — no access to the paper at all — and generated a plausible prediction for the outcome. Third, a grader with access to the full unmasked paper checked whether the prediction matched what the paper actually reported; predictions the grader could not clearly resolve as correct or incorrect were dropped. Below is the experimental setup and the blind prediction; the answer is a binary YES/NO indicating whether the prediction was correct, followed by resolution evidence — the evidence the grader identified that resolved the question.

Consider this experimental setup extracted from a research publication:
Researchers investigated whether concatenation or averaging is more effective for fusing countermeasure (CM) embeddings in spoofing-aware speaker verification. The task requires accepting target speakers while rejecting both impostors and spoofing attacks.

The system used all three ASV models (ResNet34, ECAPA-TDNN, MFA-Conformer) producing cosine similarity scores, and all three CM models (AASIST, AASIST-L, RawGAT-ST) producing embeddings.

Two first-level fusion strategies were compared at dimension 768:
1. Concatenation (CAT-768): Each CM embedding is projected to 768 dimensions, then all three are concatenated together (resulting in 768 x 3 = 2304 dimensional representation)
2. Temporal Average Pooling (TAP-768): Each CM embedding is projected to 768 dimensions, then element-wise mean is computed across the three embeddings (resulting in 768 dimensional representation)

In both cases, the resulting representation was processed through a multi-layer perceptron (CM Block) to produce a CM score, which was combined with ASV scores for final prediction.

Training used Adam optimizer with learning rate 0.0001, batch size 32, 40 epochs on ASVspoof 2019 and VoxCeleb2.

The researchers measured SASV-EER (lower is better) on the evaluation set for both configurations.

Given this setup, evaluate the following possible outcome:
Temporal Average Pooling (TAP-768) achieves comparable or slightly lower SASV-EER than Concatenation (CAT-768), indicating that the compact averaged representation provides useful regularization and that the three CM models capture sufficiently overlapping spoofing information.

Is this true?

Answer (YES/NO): YES